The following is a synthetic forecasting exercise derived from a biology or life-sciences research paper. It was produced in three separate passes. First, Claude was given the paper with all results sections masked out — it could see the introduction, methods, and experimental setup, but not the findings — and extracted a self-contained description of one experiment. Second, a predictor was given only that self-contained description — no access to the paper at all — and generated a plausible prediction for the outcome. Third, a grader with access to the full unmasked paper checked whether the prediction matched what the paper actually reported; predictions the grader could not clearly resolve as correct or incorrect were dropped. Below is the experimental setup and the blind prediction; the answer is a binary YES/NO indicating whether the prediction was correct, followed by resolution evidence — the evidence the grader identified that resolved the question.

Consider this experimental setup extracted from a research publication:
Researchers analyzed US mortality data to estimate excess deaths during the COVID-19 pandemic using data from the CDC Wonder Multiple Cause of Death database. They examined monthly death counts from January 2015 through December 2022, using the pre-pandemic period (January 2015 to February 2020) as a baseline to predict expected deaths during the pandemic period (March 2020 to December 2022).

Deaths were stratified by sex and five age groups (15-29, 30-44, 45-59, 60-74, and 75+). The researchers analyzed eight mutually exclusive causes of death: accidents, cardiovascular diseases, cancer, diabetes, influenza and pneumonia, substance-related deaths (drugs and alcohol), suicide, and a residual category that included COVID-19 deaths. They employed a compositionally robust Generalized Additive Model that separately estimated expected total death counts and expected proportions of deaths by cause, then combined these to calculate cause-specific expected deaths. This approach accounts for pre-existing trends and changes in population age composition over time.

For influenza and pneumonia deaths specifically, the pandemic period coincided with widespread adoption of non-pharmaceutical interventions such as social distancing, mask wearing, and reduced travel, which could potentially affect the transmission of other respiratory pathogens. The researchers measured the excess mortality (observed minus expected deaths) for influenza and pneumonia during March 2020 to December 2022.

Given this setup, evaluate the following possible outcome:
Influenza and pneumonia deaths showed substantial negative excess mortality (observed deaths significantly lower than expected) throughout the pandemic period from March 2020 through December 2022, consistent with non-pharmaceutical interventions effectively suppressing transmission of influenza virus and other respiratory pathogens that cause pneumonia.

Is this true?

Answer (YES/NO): YES